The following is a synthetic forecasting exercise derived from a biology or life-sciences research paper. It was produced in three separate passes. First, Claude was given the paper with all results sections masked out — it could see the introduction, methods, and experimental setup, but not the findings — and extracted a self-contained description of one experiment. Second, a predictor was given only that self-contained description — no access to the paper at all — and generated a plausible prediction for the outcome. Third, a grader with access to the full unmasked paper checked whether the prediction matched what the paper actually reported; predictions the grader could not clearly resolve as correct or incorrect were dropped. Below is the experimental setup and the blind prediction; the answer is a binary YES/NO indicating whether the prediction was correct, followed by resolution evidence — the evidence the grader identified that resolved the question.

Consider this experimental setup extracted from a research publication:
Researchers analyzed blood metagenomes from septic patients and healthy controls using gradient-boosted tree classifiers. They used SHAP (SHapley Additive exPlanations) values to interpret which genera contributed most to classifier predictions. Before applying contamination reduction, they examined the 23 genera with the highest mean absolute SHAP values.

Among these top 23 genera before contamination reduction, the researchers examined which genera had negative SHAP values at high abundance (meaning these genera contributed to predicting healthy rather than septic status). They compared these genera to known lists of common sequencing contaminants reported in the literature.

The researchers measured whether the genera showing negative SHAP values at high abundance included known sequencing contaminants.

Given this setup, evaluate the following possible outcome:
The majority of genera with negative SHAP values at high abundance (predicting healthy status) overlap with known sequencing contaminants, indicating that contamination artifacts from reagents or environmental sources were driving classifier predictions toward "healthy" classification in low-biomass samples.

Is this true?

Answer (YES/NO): YES